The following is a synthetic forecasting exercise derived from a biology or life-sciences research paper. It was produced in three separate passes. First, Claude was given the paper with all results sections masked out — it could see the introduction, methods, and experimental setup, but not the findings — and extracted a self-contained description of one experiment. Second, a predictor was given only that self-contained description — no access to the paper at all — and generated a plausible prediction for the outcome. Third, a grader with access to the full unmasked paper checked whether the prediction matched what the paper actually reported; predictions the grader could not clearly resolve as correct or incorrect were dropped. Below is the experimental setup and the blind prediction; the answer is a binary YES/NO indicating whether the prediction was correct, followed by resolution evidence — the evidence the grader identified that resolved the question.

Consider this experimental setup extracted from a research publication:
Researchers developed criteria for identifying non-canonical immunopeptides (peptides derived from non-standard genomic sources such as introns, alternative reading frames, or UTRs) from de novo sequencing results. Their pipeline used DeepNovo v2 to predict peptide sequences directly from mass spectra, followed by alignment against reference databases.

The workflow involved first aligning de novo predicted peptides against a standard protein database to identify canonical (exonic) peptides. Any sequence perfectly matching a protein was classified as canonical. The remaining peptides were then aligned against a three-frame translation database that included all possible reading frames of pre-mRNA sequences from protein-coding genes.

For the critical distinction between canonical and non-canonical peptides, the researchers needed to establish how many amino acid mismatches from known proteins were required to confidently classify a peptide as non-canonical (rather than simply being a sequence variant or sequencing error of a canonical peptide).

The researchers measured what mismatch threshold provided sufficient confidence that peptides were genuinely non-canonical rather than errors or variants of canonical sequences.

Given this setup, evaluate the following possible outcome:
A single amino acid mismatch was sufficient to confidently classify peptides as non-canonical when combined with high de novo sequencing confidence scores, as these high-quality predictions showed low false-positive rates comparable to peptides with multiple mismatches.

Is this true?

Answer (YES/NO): NO